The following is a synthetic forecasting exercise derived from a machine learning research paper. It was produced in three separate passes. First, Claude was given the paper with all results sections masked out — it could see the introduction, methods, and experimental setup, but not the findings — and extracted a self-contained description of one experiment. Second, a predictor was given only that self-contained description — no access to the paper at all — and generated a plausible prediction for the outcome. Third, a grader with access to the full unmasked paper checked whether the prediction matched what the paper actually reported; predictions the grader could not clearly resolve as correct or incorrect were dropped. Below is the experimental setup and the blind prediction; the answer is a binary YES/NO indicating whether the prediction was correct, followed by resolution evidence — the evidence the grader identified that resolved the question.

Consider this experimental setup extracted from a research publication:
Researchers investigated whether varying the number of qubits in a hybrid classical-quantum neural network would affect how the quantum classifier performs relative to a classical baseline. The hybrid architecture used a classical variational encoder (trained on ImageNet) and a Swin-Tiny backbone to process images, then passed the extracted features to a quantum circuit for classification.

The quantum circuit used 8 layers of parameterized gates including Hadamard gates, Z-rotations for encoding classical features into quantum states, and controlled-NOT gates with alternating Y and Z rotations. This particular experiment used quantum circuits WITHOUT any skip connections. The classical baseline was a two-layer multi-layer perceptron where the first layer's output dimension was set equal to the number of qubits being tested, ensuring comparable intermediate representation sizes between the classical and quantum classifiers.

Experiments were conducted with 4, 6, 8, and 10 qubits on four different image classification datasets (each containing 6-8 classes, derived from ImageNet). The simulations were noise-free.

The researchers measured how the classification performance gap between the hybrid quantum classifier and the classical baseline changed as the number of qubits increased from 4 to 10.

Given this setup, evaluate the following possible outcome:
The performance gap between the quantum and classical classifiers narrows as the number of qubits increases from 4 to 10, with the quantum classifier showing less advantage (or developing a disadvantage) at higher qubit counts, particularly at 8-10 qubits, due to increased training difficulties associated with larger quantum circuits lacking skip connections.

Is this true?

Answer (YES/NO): NO